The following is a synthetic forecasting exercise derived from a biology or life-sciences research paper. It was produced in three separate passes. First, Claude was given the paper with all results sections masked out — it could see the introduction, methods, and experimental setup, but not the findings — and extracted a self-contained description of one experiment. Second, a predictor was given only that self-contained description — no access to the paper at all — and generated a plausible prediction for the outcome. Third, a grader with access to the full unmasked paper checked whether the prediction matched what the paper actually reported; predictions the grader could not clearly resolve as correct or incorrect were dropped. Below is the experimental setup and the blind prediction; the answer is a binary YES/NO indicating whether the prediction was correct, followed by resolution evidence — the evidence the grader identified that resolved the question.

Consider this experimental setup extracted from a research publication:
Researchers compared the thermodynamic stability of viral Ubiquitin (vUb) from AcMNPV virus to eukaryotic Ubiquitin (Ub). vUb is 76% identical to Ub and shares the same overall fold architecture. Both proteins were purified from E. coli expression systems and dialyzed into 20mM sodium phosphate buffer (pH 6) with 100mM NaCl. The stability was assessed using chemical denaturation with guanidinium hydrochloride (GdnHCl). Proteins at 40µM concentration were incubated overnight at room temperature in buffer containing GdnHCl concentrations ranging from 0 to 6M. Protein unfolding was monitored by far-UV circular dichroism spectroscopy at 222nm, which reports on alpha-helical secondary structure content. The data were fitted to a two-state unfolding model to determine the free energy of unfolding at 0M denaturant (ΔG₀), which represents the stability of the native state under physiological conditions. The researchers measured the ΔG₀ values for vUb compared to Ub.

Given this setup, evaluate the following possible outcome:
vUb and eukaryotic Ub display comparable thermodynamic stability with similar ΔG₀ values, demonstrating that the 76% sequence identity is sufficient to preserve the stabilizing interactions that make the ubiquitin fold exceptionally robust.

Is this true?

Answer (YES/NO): NO